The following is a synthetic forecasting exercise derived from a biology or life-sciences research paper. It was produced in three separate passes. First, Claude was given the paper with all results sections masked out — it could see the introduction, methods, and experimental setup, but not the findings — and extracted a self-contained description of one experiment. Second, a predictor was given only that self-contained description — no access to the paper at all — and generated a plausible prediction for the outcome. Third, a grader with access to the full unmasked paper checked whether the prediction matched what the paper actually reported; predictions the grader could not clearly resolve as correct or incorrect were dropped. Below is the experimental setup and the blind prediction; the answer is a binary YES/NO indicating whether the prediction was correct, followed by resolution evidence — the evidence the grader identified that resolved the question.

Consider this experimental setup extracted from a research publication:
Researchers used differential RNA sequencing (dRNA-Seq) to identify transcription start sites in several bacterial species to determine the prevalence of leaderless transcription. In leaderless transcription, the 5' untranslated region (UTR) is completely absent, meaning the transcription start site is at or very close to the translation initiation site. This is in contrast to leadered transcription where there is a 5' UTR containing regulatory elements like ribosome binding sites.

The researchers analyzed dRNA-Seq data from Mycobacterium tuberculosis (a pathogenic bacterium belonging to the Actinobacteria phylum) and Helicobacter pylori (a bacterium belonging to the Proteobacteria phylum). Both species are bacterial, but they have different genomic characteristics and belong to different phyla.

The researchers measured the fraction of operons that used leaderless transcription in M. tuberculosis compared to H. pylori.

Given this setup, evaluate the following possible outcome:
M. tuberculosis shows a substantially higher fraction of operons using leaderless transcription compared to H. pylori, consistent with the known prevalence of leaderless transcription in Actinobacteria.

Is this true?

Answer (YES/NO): YES